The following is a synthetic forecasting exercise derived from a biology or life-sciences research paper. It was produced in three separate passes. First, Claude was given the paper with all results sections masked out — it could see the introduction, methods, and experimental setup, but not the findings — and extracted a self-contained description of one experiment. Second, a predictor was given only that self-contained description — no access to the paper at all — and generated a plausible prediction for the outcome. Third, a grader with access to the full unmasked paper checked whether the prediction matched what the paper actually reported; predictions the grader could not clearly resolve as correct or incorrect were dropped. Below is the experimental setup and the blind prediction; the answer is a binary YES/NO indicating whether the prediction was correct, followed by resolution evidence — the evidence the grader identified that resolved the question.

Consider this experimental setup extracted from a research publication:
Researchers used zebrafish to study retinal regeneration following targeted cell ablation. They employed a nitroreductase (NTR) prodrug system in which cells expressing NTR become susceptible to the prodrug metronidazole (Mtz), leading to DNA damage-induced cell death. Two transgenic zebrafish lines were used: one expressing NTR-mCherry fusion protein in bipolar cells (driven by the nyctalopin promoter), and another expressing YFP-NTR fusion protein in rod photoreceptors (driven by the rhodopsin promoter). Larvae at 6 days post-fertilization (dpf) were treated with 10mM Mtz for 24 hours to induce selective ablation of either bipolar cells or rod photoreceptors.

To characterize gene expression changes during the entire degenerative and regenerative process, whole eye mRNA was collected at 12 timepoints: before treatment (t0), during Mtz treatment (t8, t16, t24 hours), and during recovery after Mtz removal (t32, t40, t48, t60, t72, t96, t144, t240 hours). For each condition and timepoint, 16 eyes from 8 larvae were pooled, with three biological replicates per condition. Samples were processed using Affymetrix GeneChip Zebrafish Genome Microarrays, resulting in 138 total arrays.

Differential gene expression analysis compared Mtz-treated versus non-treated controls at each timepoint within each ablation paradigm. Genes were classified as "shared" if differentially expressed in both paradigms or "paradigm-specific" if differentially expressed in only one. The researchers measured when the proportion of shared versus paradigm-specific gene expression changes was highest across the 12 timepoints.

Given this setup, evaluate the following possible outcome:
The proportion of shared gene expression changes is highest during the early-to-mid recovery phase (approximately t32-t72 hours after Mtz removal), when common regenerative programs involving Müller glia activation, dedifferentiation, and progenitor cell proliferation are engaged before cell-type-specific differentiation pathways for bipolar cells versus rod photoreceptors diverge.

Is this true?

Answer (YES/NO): NO